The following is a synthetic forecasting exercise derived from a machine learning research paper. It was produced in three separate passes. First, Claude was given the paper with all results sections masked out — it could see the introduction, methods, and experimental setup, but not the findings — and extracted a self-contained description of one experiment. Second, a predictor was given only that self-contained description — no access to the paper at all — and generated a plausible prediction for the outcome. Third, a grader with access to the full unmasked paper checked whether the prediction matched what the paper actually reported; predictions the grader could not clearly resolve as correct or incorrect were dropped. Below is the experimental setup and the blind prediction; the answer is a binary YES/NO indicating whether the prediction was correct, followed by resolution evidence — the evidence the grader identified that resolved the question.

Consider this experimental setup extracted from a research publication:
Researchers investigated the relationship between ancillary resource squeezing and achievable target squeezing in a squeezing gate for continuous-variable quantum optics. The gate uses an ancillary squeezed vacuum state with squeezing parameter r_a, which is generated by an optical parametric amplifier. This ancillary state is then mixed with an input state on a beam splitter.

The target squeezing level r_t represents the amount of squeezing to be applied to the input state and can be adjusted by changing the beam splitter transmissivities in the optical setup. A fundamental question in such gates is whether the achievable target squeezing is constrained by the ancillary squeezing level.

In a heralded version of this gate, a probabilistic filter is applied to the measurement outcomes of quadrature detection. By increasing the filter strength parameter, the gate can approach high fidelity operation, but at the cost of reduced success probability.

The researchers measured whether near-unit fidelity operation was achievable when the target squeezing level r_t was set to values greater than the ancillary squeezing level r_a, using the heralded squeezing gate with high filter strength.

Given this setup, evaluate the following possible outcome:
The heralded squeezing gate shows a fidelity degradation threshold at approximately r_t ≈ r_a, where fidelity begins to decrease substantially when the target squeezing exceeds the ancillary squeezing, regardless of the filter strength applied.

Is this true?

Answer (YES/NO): YES